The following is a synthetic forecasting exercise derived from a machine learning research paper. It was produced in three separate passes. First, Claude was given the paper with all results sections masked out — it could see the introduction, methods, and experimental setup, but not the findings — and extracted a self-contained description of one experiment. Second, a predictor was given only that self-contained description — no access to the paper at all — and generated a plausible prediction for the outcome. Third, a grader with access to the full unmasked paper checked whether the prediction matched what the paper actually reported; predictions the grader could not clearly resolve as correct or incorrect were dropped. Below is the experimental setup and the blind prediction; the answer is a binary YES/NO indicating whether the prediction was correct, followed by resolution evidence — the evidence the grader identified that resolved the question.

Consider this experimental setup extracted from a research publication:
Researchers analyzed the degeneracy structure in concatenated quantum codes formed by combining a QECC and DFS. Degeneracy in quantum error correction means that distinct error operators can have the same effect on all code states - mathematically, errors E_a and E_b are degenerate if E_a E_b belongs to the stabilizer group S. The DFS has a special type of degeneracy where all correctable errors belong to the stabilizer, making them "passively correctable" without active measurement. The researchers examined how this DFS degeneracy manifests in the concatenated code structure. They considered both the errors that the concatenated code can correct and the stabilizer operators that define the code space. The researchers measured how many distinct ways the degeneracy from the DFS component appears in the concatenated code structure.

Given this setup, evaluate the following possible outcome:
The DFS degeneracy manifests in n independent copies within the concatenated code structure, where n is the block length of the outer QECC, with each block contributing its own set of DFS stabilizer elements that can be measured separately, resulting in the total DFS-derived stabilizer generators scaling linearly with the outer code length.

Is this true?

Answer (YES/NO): NO